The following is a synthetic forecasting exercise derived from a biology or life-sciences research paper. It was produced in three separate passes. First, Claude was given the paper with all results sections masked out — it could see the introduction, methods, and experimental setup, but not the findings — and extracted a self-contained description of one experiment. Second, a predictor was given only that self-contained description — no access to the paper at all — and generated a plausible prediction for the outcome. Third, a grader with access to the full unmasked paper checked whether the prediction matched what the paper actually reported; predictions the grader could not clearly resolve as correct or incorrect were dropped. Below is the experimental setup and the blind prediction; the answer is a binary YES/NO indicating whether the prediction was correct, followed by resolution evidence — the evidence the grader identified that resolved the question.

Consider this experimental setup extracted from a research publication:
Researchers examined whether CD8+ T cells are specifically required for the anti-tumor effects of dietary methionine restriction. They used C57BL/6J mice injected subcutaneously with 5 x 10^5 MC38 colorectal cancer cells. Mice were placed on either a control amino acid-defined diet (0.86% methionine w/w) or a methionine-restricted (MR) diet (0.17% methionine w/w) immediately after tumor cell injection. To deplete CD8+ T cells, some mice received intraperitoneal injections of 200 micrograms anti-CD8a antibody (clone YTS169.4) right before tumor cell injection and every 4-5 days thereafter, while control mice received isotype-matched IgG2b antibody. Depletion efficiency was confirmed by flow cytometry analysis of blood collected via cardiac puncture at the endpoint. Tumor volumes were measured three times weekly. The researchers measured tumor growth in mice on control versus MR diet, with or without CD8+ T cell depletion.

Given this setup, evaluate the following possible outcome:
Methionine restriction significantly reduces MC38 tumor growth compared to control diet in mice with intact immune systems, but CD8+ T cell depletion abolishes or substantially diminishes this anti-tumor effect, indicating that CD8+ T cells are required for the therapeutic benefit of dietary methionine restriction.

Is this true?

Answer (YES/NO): YES